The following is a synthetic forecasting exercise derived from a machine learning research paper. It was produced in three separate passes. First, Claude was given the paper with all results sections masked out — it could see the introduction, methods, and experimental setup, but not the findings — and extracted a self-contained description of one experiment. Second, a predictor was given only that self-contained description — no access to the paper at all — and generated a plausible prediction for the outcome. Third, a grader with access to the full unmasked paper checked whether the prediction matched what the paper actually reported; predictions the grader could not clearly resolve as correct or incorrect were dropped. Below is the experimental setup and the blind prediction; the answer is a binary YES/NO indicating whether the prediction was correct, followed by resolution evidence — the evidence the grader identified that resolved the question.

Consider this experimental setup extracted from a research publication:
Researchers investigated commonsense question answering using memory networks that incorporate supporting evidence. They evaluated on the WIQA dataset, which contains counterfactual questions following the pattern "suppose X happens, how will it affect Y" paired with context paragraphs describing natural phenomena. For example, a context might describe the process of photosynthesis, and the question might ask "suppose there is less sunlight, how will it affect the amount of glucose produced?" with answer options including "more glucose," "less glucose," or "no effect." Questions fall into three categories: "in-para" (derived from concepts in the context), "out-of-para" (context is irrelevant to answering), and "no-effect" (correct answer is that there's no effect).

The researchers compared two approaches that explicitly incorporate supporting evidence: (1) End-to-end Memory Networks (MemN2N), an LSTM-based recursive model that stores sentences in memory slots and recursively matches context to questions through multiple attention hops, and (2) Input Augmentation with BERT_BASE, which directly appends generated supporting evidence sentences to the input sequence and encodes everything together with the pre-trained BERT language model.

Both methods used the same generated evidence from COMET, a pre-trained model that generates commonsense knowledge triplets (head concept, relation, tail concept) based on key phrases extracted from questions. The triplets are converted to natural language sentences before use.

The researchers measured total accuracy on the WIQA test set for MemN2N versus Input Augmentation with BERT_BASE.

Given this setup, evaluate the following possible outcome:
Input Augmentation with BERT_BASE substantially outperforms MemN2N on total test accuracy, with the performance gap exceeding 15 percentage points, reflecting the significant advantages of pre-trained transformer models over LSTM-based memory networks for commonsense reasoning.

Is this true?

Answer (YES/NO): YES